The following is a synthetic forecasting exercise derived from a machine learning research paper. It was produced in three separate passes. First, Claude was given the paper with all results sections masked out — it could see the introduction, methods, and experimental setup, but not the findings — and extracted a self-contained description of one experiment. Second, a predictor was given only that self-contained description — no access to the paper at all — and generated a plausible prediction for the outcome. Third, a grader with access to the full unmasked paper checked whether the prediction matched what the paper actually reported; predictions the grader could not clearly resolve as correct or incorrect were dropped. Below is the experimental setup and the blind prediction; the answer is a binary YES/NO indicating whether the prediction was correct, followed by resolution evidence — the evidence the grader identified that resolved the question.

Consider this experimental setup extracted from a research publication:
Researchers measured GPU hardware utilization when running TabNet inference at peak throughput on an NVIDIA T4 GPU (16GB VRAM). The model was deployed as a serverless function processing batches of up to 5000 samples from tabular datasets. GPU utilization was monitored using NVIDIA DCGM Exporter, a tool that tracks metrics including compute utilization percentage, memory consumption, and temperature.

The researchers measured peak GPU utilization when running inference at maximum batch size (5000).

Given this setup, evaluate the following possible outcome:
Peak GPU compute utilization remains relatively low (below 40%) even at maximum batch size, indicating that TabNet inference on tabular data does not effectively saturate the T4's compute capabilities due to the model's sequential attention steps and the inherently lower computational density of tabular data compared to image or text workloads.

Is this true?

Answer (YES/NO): NO